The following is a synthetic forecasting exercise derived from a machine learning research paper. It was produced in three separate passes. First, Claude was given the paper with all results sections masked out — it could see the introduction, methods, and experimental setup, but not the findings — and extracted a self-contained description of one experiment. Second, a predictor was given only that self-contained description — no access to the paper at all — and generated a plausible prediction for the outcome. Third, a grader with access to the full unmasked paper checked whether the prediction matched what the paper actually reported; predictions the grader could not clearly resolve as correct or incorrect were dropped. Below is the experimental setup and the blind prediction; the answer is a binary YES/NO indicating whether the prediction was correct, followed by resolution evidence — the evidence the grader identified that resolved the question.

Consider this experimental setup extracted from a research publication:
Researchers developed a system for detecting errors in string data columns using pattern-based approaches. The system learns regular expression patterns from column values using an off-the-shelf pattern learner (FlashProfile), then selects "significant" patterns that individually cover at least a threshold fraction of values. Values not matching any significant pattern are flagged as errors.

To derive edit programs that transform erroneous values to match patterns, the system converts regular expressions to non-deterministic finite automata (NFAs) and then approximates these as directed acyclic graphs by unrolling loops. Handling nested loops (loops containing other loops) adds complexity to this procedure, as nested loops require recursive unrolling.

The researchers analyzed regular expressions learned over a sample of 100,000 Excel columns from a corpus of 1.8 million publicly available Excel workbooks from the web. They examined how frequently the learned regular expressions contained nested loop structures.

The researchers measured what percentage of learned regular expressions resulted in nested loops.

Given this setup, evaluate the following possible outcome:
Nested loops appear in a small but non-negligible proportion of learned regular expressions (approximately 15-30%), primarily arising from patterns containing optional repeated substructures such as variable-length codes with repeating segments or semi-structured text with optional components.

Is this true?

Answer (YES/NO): NO